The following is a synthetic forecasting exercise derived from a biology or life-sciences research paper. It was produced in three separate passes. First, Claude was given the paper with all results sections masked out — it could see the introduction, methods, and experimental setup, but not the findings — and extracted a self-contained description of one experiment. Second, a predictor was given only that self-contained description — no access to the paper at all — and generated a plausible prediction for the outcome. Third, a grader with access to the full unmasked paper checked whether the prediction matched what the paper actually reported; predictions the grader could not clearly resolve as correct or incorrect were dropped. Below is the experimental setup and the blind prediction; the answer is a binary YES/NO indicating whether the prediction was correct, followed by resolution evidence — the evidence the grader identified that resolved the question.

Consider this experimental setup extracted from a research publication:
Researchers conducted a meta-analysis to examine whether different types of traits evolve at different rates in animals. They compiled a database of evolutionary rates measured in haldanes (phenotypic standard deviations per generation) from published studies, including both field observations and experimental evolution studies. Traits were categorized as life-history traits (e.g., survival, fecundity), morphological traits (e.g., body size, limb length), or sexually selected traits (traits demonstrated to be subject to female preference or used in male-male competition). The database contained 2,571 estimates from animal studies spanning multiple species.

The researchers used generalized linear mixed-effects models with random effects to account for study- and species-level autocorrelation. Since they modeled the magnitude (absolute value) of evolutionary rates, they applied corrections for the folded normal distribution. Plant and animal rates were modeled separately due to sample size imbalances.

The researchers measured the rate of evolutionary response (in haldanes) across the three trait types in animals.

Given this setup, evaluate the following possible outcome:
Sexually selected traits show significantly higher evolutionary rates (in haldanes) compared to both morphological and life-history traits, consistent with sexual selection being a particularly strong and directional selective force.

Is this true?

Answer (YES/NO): NO